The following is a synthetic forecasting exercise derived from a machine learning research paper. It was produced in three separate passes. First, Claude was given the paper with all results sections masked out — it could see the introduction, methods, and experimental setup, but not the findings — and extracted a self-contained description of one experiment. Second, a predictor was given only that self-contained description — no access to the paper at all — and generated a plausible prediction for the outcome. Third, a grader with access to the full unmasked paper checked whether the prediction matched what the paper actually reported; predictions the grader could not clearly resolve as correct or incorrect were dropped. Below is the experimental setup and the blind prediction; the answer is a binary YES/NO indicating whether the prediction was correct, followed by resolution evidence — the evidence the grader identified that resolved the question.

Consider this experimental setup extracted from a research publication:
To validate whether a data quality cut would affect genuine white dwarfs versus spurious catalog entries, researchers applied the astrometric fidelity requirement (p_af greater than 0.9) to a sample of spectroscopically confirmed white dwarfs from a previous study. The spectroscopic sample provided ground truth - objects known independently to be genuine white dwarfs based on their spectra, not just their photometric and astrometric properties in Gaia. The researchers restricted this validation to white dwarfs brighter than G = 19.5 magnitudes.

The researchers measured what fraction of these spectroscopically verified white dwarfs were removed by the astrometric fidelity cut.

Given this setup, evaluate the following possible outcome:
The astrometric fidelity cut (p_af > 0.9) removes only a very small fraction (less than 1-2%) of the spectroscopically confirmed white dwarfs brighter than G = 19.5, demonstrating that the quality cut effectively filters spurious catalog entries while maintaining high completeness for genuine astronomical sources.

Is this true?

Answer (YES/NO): NO